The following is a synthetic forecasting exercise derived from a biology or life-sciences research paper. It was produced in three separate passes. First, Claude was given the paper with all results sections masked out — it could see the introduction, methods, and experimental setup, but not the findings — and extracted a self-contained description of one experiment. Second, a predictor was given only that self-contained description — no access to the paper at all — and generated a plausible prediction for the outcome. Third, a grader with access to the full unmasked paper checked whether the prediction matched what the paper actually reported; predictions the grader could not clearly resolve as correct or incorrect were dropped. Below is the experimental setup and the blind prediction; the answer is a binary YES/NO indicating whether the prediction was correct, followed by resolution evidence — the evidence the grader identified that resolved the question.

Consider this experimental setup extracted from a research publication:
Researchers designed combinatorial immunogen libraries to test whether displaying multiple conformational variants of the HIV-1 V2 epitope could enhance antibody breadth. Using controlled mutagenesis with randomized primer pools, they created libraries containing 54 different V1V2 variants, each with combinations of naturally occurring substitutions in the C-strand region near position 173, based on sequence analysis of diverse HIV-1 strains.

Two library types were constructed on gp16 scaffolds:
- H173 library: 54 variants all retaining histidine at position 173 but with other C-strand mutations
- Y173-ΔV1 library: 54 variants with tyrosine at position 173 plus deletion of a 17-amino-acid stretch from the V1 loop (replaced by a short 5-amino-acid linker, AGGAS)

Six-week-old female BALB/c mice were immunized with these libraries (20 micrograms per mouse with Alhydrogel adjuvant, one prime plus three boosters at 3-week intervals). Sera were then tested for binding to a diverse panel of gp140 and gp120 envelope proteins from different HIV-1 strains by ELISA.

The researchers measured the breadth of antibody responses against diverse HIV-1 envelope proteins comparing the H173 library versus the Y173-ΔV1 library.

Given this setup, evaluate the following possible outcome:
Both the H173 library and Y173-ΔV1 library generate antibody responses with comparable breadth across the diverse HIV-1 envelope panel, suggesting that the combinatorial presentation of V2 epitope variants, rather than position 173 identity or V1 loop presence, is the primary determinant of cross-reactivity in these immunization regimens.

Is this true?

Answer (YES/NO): NO